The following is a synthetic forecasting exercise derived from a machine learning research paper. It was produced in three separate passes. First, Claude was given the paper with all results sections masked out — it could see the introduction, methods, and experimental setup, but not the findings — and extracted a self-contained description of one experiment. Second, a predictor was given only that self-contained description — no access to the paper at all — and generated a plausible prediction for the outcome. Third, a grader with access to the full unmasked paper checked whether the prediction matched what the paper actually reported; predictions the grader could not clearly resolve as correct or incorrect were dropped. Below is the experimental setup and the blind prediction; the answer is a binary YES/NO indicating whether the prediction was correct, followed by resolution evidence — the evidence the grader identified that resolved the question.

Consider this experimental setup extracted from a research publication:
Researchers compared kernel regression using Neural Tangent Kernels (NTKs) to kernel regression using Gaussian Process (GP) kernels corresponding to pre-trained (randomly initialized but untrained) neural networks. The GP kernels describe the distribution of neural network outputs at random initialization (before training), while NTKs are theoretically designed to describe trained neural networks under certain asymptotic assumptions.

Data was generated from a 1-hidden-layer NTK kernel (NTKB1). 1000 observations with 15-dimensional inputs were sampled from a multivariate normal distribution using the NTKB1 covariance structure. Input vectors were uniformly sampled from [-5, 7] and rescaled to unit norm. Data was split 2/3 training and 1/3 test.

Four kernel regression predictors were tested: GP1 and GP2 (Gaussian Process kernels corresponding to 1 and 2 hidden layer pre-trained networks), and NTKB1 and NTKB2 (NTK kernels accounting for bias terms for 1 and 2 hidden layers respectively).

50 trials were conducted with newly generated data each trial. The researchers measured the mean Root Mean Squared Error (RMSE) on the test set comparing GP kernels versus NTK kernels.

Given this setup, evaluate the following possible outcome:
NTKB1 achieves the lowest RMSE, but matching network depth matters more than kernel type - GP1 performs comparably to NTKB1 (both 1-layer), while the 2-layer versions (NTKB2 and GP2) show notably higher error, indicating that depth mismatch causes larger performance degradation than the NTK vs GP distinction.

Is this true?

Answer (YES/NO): NO